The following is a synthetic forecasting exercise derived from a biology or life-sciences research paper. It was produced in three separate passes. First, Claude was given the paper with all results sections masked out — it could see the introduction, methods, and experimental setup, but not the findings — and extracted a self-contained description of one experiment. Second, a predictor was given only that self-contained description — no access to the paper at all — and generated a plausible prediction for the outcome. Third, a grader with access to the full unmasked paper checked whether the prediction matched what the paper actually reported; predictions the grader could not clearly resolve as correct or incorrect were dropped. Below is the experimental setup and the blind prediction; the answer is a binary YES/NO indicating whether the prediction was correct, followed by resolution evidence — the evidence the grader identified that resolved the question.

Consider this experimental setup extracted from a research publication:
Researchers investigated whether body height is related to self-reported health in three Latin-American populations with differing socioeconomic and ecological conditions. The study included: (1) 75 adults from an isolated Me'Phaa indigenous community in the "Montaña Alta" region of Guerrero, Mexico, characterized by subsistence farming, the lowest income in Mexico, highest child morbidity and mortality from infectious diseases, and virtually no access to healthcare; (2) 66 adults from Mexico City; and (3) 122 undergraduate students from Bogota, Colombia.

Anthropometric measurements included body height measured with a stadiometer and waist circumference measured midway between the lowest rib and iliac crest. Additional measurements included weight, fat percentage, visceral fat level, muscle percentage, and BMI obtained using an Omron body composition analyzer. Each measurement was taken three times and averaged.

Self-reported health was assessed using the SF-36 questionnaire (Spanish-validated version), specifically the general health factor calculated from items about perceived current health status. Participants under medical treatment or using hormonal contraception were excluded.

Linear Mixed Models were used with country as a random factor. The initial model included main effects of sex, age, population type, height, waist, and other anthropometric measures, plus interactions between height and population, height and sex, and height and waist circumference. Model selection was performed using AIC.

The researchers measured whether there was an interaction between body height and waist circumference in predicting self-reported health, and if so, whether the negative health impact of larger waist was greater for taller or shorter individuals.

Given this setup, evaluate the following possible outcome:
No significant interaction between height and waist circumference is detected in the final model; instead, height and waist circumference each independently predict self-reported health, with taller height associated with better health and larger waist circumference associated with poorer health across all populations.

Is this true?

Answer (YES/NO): NO